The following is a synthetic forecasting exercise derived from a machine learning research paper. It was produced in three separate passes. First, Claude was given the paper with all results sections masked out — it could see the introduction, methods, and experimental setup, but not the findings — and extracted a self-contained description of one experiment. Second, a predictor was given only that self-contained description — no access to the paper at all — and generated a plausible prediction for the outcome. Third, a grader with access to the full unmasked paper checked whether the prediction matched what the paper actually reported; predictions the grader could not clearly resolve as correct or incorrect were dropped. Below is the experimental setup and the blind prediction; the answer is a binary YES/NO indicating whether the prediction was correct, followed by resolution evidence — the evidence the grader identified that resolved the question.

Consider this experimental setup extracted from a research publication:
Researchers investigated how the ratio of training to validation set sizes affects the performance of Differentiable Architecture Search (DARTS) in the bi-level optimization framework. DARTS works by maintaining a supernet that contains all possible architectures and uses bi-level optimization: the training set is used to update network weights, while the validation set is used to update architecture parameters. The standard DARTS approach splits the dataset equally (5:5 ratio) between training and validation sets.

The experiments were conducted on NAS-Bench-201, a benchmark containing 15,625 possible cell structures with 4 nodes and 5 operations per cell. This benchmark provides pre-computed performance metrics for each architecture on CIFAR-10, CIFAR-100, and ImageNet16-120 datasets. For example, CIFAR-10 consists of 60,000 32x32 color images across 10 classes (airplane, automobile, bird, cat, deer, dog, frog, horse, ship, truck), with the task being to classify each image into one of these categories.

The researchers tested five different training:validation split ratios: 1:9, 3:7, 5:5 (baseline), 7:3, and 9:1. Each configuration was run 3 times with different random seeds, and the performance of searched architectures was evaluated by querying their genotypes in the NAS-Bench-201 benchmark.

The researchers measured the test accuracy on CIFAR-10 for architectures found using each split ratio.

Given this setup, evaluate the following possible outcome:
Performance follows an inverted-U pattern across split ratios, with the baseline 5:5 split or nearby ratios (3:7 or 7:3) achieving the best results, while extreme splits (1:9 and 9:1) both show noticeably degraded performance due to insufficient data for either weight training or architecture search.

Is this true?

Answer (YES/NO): NO